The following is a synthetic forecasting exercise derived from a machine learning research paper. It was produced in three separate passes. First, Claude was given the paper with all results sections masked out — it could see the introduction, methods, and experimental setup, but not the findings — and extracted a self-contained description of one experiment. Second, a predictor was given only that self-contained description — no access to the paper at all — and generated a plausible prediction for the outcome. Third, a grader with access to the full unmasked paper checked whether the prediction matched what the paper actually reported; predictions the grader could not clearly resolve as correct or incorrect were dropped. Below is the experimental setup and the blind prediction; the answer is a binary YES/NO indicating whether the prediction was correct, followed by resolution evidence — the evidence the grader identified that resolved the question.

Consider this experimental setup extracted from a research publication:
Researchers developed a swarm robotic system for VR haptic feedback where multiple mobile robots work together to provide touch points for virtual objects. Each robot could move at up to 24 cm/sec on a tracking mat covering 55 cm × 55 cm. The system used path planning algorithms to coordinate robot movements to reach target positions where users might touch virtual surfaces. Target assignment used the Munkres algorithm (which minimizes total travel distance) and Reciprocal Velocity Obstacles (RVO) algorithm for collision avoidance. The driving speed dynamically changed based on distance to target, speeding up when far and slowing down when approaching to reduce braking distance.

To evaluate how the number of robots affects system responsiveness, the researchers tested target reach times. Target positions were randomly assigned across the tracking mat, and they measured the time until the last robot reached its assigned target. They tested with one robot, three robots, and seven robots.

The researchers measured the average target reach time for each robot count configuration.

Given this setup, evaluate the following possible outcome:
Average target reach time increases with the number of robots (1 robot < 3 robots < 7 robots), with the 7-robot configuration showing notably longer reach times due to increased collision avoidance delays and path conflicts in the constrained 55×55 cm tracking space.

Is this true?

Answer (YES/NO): NO